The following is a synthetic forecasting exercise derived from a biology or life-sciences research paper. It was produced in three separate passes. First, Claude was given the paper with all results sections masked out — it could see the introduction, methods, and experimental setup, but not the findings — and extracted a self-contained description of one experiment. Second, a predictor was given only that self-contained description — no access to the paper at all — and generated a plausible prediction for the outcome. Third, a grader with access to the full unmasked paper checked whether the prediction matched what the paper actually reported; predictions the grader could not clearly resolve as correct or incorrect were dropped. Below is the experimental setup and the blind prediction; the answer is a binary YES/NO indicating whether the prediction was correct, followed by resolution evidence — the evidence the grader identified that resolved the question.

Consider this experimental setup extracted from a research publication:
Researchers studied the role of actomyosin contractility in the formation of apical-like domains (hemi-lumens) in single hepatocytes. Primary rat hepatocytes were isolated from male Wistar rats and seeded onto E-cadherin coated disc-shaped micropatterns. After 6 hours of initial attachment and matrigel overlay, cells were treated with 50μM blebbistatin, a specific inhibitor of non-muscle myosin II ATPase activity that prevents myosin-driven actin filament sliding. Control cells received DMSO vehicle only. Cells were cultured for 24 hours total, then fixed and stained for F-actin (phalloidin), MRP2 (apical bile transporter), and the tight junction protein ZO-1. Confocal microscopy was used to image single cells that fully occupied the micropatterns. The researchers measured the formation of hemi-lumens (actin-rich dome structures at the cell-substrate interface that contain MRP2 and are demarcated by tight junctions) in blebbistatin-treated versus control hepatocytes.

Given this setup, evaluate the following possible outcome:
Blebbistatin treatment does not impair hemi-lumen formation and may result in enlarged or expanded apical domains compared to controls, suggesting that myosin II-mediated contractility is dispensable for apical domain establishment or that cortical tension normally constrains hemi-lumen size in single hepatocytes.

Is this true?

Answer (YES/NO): NO